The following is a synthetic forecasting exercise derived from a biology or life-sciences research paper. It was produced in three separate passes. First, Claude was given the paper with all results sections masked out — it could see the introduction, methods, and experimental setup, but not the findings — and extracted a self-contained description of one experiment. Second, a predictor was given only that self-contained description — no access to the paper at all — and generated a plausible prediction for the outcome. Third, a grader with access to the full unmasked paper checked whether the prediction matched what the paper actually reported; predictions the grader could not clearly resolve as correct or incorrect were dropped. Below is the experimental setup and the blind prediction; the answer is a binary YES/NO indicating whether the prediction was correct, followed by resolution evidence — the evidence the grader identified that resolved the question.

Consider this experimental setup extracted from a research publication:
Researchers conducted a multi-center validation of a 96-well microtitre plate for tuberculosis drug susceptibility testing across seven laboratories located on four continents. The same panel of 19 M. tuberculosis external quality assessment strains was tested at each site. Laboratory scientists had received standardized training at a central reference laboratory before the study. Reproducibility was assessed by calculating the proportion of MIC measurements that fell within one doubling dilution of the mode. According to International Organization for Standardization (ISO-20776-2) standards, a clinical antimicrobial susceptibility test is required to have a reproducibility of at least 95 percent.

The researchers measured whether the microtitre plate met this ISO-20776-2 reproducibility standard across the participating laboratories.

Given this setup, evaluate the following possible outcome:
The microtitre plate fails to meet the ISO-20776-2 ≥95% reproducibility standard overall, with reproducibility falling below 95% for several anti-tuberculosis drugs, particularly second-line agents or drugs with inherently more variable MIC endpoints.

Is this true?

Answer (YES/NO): YES